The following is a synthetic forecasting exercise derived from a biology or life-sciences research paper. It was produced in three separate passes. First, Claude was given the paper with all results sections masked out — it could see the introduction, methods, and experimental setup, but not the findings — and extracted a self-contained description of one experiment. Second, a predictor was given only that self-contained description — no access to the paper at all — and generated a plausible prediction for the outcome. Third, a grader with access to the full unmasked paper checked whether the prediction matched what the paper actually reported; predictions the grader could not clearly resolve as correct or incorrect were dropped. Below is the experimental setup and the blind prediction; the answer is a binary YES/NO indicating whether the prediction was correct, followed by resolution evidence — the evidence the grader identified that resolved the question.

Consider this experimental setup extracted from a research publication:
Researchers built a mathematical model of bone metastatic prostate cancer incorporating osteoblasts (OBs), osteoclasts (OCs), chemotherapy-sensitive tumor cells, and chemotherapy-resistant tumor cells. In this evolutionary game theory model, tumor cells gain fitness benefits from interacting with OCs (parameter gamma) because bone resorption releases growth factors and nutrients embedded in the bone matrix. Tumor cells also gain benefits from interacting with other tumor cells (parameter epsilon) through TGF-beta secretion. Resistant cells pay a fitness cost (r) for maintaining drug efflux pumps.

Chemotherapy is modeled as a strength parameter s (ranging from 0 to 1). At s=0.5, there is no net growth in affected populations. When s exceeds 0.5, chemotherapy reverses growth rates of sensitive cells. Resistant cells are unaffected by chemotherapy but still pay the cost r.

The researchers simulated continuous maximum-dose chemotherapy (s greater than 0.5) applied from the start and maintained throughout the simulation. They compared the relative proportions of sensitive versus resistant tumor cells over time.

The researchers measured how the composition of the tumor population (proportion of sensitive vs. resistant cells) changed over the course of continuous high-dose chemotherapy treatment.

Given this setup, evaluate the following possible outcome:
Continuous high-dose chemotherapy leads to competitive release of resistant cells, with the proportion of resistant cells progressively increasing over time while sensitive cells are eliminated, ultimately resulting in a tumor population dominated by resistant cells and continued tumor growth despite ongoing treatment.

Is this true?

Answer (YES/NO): NO